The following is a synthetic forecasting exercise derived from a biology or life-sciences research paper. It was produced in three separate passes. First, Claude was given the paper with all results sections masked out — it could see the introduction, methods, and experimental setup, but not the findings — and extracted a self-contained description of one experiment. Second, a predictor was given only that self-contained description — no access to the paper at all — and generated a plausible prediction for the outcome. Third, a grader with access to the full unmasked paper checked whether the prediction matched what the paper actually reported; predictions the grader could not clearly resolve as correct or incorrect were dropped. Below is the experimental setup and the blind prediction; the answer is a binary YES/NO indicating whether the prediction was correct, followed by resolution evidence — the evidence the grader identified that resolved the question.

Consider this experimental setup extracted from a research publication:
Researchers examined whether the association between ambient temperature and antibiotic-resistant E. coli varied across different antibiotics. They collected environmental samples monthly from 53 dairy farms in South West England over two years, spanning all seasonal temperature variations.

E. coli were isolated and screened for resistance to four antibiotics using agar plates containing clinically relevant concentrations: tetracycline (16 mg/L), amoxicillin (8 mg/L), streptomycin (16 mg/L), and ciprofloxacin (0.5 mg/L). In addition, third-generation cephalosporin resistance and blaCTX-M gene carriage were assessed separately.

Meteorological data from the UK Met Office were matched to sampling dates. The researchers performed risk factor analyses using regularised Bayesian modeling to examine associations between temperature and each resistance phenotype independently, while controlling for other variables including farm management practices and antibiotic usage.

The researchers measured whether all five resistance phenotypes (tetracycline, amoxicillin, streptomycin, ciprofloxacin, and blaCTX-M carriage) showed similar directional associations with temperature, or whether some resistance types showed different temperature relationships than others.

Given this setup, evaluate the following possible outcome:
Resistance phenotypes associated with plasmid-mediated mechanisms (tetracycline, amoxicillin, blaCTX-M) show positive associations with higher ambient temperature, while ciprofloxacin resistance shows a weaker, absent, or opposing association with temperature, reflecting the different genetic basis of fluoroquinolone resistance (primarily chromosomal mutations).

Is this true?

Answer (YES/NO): NO